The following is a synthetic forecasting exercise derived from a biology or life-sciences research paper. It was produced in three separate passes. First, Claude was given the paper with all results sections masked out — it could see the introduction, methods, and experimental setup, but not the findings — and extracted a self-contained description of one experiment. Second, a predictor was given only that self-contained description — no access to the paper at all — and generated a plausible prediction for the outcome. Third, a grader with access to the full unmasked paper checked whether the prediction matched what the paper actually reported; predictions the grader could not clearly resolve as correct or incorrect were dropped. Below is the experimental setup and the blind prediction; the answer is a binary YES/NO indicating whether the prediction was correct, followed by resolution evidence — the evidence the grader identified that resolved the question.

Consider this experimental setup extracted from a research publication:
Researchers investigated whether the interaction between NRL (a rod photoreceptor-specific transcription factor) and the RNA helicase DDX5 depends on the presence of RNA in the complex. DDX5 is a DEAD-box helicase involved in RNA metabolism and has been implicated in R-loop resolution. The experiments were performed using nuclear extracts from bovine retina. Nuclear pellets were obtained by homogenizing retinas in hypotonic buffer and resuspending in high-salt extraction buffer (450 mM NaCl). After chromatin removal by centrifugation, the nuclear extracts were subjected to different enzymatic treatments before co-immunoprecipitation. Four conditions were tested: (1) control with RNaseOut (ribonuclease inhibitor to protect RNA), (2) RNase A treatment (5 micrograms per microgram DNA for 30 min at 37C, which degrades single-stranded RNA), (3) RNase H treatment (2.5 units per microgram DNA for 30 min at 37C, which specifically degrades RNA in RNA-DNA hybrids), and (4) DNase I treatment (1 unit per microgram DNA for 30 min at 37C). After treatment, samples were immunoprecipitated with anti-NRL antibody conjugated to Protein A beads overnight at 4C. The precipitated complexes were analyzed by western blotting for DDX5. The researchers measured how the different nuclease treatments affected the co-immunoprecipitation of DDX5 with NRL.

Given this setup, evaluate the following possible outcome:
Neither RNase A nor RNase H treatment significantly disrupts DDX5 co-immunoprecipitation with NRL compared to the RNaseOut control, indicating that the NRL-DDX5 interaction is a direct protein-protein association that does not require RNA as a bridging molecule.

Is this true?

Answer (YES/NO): NO